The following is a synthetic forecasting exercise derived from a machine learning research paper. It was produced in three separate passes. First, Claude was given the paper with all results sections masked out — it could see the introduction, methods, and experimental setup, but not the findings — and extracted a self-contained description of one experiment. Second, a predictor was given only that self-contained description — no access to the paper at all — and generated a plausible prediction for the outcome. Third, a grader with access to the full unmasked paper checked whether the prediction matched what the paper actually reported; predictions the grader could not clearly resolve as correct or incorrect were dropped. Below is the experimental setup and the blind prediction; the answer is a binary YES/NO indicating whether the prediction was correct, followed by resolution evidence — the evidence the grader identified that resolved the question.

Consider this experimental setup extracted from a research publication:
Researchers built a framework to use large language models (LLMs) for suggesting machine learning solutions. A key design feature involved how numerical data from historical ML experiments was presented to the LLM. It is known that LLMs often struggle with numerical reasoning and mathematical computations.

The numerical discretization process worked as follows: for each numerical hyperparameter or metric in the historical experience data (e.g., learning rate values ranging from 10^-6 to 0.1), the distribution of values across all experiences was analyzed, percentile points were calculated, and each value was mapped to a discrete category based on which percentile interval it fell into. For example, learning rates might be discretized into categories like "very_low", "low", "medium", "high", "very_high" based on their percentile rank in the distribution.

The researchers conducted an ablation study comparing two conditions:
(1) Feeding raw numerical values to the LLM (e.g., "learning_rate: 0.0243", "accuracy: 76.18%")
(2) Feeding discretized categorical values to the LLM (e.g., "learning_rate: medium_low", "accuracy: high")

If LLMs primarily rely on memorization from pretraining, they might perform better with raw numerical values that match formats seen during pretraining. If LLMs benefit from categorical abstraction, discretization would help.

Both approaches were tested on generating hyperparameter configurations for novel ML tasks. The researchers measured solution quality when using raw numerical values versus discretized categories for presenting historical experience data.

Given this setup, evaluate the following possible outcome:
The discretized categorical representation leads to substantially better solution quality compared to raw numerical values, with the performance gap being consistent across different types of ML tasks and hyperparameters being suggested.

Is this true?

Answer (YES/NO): NO